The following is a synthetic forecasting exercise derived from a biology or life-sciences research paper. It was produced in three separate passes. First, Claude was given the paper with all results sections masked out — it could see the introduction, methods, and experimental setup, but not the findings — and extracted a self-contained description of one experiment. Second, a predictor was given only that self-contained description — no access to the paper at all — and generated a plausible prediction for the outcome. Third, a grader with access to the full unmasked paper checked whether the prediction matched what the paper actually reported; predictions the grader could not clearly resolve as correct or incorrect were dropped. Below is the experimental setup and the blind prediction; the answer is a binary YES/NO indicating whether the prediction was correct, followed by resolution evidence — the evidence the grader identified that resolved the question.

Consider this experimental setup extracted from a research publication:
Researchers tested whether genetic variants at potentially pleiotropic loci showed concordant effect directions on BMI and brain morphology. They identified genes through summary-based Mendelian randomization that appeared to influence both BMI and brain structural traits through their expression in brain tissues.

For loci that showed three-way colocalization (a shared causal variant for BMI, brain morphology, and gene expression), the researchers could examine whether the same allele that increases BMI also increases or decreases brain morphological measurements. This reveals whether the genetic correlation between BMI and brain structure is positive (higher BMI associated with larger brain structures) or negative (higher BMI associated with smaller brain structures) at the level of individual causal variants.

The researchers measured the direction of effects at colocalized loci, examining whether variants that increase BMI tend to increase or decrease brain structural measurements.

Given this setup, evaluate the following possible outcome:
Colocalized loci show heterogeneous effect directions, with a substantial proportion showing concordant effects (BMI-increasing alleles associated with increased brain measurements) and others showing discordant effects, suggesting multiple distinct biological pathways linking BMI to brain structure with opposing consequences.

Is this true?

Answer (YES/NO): NO